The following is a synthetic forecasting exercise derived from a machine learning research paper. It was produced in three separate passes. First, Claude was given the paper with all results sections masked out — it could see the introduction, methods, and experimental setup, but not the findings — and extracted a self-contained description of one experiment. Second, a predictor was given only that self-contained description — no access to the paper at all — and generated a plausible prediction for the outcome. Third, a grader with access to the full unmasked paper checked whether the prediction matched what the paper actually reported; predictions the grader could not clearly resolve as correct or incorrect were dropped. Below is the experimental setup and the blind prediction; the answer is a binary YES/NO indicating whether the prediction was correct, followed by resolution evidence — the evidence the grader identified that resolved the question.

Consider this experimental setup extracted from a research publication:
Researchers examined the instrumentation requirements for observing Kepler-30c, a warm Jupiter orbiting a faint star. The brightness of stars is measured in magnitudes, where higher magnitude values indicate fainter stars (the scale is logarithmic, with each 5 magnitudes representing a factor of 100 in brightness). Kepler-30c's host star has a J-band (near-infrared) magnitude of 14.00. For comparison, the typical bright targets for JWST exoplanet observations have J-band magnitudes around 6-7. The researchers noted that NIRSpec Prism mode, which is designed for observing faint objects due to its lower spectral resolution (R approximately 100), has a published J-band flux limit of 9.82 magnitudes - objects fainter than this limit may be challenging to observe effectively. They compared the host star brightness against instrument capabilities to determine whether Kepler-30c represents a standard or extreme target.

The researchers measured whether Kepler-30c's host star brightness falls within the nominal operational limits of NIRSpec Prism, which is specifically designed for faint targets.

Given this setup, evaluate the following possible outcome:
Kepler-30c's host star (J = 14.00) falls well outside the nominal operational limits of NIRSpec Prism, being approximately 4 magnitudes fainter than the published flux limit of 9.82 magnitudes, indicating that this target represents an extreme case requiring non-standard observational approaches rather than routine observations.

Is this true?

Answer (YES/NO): YES